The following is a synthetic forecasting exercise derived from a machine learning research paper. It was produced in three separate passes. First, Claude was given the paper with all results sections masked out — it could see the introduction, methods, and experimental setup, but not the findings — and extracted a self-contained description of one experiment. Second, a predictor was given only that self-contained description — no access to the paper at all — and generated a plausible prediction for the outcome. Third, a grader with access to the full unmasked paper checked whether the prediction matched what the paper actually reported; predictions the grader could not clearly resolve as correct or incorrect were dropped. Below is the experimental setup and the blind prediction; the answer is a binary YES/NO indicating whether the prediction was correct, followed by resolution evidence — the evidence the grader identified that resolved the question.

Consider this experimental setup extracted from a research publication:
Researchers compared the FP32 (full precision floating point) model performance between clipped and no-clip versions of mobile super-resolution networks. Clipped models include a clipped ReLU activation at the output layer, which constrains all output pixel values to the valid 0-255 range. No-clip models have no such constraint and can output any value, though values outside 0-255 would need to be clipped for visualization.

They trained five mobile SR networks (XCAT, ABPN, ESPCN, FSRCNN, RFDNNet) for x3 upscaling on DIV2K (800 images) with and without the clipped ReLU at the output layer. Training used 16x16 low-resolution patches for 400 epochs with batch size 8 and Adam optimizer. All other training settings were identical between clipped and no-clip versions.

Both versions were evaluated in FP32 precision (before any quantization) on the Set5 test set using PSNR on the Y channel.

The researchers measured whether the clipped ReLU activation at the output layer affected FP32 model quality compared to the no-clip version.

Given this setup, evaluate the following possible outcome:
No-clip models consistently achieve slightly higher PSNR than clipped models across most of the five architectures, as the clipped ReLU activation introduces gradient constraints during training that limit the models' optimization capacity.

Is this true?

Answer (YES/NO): NO